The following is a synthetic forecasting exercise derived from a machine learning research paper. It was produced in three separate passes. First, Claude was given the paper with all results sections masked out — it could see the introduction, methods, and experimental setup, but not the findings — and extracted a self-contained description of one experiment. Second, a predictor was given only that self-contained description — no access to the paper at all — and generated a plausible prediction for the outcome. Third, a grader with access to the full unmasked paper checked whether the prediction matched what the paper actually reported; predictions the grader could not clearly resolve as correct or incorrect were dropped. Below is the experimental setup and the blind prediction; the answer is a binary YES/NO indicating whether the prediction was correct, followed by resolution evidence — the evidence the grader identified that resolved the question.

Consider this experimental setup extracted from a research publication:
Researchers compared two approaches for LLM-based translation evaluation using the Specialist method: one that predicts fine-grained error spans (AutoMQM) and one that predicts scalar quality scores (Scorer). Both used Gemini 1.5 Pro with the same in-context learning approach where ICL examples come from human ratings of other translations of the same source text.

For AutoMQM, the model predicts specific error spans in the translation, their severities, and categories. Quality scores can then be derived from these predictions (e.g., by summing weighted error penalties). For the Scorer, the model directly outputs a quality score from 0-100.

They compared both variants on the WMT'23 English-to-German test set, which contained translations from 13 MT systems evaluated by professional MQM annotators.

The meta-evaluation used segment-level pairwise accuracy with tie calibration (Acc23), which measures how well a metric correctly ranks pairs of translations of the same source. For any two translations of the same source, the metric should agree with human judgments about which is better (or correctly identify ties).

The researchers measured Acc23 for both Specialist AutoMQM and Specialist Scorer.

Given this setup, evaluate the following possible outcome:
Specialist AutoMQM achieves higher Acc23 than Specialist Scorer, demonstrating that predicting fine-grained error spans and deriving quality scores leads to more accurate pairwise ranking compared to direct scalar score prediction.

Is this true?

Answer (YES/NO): YES